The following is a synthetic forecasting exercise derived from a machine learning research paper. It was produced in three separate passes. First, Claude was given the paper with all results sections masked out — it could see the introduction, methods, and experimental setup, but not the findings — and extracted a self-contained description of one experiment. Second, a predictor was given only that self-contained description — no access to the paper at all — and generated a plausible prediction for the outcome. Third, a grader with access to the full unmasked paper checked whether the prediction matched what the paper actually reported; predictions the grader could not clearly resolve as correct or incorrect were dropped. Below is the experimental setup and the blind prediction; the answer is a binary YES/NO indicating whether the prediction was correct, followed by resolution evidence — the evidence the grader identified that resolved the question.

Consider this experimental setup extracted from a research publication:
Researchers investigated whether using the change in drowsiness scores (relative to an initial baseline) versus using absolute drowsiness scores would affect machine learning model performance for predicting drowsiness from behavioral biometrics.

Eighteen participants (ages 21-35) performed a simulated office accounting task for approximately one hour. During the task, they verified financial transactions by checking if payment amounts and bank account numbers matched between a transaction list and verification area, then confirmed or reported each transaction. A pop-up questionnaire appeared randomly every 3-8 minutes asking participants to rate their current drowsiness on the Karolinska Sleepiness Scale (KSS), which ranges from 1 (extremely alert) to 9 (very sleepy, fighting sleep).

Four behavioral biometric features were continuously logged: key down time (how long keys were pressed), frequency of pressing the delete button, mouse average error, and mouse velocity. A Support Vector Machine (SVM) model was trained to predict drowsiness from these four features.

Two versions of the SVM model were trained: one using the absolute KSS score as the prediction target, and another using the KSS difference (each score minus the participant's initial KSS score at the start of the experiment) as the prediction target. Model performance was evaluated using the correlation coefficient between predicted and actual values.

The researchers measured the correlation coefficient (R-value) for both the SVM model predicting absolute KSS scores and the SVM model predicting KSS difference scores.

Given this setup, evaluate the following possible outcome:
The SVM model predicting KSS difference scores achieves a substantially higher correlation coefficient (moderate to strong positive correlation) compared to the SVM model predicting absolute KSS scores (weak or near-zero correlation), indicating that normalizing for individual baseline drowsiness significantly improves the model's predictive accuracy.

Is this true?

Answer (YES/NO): YES